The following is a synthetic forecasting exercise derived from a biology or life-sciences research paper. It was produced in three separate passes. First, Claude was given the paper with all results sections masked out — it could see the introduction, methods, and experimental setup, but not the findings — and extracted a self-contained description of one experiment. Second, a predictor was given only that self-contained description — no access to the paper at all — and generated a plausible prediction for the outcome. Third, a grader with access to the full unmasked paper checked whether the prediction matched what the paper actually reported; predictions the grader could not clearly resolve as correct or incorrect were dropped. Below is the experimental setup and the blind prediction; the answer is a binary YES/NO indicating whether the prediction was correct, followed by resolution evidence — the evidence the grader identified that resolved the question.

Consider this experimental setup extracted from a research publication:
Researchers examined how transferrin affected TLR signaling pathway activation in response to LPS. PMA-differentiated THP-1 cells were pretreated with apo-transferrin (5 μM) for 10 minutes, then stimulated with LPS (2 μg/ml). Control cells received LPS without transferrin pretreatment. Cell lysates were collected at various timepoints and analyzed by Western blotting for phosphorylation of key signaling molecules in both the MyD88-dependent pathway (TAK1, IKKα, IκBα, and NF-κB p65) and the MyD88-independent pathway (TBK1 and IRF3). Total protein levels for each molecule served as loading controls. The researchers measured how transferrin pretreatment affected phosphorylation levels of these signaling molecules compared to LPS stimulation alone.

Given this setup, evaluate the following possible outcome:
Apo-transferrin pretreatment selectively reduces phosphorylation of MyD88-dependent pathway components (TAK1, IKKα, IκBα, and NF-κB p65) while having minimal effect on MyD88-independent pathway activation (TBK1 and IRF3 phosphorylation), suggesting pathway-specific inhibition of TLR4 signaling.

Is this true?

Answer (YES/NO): NO